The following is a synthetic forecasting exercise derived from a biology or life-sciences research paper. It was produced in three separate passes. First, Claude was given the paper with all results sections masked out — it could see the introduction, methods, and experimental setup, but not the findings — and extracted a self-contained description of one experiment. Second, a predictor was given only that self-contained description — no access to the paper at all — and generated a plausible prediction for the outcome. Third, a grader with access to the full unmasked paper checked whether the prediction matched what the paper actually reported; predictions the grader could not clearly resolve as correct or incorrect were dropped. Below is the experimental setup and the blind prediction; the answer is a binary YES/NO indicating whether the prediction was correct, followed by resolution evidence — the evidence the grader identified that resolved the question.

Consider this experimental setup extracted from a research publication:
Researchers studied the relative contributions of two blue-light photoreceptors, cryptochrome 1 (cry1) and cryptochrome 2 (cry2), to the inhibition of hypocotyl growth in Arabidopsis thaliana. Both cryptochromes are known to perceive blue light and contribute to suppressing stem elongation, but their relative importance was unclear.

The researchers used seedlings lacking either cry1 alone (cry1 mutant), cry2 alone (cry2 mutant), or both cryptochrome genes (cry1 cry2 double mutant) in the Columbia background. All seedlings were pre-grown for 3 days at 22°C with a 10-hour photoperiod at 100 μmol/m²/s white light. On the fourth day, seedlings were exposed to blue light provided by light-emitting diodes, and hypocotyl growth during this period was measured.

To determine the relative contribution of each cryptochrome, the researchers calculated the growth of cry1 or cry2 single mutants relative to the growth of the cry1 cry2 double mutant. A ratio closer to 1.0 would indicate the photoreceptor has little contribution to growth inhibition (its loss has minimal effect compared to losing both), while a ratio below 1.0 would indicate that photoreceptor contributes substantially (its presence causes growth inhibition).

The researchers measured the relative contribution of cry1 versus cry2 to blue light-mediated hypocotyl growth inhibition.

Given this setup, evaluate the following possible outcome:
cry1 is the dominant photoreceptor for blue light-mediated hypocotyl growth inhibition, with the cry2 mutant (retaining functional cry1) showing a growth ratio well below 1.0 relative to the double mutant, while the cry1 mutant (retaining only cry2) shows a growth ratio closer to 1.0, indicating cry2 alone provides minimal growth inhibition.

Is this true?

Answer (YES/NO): NO